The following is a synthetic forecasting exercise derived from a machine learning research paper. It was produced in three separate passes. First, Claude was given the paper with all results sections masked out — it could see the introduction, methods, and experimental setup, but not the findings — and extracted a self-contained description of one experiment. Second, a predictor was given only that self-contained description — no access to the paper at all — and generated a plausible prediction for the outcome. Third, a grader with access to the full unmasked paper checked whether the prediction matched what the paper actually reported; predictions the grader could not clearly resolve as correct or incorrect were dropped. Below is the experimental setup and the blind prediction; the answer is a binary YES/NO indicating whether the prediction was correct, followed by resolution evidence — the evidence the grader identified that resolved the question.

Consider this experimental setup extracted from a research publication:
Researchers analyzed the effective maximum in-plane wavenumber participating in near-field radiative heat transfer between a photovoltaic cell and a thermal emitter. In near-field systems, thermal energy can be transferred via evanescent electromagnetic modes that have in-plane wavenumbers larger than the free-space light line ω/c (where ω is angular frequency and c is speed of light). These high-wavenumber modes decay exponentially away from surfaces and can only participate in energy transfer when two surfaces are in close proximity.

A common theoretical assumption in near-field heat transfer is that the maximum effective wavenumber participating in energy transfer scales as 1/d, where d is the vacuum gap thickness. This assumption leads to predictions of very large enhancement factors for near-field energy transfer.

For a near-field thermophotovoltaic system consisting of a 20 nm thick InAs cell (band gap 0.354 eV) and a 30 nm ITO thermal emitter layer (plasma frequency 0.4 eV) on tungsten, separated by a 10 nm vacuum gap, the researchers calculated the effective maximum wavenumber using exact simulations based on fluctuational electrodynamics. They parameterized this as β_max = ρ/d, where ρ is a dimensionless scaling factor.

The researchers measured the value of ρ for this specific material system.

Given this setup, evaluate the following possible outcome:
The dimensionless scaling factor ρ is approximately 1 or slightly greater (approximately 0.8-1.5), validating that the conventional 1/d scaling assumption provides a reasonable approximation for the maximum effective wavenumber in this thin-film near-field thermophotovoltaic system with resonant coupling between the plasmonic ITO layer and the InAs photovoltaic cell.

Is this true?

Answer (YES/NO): NO